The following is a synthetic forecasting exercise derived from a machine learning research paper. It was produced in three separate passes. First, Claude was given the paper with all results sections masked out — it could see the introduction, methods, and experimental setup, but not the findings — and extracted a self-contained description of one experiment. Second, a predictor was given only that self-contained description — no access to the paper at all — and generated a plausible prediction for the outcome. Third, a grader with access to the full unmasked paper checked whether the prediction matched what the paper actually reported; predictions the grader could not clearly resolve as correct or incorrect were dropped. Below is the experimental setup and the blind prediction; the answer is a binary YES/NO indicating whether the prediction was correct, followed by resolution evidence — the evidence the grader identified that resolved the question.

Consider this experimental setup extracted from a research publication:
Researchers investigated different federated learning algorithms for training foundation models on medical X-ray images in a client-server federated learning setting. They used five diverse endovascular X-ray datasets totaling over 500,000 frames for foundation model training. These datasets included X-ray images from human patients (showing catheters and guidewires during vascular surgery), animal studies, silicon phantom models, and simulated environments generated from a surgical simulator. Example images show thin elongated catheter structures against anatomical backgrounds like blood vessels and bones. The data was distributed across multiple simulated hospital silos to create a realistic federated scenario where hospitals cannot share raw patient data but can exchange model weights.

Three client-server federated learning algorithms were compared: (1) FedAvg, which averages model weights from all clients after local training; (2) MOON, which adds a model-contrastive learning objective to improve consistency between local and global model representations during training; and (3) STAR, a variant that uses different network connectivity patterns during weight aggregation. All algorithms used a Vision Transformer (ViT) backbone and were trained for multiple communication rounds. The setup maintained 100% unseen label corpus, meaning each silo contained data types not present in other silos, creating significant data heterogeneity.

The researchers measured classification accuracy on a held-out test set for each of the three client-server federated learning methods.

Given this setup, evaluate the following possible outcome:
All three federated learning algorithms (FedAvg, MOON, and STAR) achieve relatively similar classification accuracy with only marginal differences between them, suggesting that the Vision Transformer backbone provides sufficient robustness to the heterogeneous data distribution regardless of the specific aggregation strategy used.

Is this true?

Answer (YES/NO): NO